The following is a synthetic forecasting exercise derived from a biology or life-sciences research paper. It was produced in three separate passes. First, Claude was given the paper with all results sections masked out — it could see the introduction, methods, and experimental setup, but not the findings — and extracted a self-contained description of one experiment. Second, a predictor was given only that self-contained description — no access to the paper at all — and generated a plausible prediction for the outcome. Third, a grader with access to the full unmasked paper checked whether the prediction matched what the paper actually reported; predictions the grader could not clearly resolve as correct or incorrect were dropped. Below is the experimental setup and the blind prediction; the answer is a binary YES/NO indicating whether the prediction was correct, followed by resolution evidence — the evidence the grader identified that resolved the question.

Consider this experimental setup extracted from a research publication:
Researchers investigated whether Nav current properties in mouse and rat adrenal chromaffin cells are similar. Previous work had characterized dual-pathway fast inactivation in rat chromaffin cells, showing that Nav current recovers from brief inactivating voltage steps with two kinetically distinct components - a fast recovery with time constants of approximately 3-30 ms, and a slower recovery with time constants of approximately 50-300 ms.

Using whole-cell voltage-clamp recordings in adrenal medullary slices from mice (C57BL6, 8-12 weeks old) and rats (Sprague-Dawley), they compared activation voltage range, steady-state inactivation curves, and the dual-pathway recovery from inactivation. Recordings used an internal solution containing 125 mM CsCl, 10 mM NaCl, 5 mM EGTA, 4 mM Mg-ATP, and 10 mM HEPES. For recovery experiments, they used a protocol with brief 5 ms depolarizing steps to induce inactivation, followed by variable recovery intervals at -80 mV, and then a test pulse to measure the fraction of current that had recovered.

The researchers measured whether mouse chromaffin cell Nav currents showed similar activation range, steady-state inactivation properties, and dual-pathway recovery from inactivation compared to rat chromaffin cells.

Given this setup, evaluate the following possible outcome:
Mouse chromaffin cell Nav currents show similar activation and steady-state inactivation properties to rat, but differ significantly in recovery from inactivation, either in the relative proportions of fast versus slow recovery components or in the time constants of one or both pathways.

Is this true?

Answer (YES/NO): NO